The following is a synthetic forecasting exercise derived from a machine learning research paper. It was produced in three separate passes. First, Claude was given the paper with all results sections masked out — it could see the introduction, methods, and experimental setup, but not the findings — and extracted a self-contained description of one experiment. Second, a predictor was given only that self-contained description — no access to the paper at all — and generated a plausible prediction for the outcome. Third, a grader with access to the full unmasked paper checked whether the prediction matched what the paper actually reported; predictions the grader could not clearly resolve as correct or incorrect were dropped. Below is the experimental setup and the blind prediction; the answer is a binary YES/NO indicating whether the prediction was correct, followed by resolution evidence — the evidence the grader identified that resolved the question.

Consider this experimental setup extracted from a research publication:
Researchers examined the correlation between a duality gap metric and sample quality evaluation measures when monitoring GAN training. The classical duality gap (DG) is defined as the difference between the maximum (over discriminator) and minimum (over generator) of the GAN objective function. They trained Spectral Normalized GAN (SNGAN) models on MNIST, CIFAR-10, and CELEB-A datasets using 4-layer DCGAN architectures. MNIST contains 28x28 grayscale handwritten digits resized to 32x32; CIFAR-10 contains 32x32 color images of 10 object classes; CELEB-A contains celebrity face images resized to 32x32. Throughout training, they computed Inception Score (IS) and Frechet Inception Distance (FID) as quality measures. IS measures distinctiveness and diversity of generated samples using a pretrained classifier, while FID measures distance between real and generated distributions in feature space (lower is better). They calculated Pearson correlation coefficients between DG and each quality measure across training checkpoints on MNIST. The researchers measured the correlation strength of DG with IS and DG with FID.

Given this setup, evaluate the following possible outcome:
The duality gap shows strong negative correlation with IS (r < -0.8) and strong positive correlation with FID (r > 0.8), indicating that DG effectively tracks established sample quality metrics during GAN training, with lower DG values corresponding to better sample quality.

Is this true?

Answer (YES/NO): NO